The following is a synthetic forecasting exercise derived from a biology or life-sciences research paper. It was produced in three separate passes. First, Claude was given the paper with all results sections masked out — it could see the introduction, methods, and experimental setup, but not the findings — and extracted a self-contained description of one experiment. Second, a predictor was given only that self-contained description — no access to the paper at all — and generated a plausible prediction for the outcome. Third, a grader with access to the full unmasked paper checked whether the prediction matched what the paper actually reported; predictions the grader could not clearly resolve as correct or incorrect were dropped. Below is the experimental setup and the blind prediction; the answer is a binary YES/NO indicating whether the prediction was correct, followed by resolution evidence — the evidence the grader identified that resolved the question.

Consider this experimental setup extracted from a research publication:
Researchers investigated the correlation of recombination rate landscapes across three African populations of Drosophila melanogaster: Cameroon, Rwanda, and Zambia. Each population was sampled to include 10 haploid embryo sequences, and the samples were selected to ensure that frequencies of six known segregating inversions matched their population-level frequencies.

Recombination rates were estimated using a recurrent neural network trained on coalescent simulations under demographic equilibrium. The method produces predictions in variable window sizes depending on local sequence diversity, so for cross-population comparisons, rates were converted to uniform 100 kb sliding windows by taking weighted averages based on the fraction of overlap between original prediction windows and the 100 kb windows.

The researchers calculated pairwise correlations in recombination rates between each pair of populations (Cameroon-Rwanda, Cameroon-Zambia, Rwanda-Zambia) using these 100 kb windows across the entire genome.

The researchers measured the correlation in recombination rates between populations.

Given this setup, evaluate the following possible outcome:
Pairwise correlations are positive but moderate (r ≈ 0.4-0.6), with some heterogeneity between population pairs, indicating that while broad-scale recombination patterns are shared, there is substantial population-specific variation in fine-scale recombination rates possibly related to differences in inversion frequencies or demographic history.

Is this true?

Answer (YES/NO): NO